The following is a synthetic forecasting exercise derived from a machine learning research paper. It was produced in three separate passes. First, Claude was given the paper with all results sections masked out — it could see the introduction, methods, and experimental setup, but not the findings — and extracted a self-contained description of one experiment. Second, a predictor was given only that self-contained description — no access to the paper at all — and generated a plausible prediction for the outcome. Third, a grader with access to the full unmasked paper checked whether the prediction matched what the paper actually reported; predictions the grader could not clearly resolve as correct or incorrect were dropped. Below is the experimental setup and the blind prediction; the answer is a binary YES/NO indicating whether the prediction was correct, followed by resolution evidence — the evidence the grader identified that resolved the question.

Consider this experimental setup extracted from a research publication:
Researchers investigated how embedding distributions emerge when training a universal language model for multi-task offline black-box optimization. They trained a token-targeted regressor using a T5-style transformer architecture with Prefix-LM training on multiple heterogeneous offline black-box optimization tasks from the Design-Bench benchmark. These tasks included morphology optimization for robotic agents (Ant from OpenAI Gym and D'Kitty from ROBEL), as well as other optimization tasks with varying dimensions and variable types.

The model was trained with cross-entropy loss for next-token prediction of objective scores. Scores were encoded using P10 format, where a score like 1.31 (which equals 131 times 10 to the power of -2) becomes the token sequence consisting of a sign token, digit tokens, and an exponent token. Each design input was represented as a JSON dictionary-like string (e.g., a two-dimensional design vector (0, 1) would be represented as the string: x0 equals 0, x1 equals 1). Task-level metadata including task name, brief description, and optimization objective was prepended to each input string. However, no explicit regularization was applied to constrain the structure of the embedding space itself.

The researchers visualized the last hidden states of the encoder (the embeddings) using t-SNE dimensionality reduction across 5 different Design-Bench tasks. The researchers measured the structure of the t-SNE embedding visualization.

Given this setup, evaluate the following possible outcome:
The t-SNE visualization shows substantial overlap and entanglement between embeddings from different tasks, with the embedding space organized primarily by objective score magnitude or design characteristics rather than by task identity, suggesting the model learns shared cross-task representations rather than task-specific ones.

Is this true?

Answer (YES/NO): NO